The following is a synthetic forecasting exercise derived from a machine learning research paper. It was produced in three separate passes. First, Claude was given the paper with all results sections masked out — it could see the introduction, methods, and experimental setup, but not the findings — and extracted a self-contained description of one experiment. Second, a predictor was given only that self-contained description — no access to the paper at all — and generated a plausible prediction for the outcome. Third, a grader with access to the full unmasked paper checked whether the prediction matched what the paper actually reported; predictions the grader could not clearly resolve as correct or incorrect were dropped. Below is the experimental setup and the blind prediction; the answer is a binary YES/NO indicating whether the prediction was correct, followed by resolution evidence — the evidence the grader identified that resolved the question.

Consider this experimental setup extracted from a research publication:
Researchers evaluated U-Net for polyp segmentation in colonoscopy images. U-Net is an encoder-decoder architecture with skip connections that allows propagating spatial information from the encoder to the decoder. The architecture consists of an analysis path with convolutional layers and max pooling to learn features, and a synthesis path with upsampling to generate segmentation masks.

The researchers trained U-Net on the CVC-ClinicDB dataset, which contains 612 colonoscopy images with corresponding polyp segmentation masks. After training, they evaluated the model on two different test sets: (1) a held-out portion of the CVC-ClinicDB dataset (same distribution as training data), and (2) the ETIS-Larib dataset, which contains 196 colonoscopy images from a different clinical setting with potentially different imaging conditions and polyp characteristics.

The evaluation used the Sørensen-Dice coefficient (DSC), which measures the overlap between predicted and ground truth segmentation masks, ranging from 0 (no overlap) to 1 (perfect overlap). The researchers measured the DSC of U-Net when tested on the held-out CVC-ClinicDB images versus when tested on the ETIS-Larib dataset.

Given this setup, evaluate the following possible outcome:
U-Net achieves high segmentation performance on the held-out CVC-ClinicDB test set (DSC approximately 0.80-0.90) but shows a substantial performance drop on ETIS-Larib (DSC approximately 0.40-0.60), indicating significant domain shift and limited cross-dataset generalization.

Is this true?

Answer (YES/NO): NO